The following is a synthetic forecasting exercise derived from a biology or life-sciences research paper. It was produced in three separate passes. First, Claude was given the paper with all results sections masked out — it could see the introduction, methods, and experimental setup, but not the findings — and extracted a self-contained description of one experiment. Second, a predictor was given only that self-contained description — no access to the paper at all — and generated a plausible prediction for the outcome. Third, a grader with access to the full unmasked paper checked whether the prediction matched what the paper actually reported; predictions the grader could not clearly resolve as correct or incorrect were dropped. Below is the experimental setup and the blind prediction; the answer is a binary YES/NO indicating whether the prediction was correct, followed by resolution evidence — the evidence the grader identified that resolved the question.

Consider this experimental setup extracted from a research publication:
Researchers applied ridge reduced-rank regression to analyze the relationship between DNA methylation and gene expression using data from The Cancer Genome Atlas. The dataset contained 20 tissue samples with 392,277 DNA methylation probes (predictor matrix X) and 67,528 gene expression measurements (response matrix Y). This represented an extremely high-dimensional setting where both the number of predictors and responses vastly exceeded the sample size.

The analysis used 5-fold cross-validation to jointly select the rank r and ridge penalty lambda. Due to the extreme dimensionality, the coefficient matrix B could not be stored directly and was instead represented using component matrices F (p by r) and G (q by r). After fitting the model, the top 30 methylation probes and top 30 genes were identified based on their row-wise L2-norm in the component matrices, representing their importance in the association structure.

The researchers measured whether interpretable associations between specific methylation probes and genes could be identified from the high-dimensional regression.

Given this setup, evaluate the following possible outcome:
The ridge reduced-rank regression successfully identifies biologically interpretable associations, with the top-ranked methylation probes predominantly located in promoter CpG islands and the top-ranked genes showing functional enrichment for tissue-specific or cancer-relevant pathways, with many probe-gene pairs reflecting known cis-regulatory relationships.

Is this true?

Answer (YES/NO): NO